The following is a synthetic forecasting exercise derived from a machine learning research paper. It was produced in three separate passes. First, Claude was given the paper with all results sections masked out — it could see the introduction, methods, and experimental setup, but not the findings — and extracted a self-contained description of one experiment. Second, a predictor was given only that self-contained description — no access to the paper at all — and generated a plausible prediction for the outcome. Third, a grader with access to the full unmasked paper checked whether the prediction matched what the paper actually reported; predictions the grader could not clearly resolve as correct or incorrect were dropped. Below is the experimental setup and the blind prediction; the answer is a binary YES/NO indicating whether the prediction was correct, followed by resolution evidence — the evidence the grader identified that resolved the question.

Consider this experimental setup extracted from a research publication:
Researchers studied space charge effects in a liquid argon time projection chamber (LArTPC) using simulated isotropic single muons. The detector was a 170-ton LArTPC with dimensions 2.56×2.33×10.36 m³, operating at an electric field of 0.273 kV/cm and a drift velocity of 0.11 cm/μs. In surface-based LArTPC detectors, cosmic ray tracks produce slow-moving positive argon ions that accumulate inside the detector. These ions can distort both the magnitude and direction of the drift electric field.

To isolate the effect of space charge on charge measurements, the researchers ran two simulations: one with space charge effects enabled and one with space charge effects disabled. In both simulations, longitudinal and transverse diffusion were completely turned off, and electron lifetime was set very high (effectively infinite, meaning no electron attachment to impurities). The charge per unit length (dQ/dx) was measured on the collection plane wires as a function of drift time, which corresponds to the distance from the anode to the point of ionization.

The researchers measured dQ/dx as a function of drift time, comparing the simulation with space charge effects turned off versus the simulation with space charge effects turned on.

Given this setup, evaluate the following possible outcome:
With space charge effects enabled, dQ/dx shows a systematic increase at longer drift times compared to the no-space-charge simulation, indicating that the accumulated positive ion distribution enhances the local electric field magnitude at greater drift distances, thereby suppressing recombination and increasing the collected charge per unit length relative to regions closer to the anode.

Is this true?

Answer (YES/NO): YES